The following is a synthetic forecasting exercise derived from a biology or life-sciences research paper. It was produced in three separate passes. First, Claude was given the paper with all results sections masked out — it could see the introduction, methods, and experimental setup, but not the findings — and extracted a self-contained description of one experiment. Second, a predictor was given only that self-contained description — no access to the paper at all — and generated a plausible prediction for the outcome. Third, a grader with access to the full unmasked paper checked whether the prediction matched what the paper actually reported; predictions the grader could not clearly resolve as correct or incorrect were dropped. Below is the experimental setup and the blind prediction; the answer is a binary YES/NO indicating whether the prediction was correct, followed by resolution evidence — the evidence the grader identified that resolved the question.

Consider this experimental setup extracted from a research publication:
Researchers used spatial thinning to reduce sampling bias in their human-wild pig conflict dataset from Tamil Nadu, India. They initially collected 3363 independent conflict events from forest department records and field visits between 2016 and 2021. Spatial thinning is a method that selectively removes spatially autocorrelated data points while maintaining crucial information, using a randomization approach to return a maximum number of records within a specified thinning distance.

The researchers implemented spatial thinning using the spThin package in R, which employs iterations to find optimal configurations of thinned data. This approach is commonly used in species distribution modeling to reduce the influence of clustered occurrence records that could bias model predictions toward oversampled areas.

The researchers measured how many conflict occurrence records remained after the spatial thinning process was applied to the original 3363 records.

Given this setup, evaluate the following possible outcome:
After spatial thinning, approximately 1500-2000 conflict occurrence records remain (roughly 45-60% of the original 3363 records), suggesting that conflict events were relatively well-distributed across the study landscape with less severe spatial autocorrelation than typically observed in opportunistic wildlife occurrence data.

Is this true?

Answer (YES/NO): NO